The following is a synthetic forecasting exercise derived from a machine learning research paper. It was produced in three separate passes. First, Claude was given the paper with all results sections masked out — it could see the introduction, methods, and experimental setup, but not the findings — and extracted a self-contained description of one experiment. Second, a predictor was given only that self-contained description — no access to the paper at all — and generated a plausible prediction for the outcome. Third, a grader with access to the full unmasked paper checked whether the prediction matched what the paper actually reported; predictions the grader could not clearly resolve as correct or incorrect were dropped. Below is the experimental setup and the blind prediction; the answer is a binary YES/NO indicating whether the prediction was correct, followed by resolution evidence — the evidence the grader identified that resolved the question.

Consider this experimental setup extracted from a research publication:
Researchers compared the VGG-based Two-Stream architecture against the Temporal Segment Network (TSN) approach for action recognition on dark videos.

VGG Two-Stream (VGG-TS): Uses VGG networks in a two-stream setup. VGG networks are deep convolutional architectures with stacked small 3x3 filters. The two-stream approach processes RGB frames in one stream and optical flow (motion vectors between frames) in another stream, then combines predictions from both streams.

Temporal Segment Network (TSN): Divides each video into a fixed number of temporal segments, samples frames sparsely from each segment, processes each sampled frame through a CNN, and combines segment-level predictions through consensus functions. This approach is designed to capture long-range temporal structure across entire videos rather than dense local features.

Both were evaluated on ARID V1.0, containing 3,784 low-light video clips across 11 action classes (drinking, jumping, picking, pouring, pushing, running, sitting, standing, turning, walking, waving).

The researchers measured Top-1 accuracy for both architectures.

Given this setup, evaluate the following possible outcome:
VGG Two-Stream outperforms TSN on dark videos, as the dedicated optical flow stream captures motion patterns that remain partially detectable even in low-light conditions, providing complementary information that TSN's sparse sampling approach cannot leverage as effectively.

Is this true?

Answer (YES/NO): NO